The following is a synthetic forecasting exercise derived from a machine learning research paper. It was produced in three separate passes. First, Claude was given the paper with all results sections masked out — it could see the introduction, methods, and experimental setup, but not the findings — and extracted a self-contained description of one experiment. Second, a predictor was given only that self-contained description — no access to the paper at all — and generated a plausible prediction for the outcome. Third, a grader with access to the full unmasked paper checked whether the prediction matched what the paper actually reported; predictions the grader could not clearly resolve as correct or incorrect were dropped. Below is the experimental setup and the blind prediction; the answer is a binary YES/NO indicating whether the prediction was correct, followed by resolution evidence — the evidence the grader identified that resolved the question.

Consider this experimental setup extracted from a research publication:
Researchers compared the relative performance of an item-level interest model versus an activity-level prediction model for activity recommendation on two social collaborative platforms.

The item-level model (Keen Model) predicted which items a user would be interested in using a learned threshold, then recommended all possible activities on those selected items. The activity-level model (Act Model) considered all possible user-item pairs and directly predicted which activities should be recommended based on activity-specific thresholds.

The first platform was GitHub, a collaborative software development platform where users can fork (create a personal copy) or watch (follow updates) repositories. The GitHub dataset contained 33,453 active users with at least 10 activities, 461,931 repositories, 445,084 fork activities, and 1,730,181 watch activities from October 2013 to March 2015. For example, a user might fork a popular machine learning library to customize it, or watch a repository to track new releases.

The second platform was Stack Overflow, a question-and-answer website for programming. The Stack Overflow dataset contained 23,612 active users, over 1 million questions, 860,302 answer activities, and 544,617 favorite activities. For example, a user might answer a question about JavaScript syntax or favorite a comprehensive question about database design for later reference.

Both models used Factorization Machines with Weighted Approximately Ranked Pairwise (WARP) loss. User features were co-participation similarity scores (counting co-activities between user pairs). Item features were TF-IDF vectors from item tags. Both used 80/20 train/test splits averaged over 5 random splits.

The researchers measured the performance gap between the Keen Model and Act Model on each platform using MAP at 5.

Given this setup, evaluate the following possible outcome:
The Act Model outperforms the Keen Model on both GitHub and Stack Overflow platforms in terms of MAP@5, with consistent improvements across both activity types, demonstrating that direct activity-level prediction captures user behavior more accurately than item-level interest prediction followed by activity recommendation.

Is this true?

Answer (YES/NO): NO